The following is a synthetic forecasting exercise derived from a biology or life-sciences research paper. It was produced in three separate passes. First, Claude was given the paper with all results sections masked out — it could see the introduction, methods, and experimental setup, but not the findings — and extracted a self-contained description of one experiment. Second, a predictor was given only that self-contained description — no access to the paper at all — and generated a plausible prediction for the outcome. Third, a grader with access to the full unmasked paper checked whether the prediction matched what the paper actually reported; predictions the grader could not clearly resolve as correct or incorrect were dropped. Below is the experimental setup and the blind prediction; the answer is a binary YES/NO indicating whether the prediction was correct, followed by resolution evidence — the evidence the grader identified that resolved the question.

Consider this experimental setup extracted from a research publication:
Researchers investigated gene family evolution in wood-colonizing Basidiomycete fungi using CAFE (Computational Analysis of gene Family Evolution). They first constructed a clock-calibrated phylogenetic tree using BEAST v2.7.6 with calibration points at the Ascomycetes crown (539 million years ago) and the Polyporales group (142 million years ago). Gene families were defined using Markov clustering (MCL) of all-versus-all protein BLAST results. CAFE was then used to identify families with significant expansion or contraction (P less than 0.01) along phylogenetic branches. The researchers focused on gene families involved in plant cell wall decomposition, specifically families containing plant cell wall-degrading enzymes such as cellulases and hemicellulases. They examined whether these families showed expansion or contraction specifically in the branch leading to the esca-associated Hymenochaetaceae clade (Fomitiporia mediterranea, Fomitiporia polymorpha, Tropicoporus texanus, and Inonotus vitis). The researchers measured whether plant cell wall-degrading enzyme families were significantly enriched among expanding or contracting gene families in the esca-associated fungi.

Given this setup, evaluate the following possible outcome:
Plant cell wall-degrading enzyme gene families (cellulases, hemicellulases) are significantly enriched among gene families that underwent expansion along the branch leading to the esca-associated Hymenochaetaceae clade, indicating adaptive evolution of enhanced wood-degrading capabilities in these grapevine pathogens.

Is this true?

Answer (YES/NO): NO